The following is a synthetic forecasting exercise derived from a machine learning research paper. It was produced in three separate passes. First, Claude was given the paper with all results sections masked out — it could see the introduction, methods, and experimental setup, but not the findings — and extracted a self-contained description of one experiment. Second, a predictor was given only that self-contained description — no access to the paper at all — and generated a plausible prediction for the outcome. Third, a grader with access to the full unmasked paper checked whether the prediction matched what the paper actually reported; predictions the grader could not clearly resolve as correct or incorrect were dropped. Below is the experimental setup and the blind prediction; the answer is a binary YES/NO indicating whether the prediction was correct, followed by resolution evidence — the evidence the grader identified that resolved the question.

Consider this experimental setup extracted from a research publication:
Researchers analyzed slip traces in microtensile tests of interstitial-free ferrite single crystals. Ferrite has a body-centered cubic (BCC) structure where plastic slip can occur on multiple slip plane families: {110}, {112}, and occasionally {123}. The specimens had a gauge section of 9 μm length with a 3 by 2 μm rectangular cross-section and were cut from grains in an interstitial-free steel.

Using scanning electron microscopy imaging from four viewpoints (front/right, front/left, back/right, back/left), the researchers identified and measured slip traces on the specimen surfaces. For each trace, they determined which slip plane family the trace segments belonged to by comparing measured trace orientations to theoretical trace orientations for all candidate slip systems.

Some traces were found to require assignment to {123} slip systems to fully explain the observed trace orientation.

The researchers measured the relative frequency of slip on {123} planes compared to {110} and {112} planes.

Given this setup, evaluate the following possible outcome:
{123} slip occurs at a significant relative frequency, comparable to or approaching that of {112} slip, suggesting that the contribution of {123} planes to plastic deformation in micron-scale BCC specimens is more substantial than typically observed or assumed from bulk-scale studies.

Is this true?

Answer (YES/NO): NO